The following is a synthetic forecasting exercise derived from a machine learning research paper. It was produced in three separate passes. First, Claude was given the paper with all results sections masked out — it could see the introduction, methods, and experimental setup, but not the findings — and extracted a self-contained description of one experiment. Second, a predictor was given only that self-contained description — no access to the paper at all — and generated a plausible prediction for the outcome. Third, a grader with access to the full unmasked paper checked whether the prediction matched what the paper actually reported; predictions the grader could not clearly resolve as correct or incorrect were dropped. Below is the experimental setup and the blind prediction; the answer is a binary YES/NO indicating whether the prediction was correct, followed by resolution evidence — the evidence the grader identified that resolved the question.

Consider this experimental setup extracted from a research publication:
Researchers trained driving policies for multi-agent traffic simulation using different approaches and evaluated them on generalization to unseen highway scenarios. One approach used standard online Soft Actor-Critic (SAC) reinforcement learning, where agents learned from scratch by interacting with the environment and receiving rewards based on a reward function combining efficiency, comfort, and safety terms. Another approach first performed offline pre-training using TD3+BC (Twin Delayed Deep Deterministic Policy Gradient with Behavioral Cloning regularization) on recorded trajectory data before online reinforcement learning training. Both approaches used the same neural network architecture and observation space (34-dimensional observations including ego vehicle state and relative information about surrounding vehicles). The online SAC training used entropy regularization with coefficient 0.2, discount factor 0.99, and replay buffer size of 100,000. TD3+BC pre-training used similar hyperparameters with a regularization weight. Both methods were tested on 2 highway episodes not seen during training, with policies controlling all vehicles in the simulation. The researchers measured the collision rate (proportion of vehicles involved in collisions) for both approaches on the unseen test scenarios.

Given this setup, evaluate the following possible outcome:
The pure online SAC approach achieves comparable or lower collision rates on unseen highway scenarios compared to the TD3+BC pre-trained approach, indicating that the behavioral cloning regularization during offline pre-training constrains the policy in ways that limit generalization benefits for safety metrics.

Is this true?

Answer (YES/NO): NO